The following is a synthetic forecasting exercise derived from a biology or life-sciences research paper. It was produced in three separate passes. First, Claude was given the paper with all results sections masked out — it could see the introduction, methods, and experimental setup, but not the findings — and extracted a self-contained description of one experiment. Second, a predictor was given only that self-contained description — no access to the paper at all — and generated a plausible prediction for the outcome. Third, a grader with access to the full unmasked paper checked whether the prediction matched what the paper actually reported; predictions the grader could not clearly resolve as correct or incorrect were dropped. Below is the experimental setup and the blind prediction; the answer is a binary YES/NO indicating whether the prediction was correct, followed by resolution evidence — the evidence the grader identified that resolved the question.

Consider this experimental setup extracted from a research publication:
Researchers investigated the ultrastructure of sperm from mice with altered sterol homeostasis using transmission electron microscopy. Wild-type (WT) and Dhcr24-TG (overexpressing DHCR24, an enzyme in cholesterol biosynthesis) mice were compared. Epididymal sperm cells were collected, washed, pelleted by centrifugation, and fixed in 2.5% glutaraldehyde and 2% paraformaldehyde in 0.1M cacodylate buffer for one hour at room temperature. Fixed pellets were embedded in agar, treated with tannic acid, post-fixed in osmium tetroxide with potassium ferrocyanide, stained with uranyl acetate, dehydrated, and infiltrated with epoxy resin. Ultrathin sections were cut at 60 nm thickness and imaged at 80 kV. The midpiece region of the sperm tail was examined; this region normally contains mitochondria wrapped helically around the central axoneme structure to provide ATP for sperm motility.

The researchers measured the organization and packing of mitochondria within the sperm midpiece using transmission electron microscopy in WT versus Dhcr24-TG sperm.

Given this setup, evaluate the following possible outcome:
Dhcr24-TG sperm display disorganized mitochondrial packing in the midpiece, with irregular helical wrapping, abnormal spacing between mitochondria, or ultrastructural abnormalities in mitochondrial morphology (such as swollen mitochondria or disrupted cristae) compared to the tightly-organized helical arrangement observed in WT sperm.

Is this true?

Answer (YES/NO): YES